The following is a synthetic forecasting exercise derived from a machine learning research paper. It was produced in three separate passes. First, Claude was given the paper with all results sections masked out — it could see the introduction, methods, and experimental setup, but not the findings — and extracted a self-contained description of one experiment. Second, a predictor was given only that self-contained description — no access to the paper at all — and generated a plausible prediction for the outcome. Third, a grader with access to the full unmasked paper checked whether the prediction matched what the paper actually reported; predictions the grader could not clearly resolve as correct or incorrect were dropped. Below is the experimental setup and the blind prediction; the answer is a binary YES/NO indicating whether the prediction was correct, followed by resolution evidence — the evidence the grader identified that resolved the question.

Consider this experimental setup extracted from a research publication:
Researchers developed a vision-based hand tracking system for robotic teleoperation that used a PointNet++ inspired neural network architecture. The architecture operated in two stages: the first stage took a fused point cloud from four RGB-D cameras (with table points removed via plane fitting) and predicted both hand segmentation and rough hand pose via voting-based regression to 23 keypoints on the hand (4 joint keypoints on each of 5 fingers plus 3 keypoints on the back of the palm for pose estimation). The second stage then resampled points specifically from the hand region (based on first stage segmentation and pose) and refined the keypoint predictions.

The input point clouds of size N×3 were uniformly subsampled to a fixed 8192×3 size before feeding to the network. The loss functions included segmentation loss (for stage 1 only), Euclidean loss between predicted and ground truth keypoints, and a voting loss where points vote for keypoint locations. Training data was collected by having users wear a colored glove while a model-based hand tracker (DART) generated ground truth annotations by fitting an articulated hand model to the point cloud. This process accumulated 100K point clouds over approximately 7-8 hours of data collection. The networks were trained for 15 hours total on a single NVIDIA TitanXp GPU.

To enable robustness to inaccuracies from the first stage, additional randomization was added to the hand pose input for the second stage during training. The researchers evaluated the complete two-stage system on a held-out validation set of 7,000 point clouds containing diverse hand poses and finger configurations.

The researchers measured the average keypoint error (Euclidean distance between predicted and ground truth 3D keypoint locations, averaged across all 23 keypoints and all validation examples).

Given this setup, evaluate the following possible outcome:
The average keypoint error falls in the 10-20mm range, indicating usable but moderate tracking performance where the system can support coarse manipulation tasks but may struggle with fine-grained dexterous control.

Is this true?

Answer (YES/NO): NO